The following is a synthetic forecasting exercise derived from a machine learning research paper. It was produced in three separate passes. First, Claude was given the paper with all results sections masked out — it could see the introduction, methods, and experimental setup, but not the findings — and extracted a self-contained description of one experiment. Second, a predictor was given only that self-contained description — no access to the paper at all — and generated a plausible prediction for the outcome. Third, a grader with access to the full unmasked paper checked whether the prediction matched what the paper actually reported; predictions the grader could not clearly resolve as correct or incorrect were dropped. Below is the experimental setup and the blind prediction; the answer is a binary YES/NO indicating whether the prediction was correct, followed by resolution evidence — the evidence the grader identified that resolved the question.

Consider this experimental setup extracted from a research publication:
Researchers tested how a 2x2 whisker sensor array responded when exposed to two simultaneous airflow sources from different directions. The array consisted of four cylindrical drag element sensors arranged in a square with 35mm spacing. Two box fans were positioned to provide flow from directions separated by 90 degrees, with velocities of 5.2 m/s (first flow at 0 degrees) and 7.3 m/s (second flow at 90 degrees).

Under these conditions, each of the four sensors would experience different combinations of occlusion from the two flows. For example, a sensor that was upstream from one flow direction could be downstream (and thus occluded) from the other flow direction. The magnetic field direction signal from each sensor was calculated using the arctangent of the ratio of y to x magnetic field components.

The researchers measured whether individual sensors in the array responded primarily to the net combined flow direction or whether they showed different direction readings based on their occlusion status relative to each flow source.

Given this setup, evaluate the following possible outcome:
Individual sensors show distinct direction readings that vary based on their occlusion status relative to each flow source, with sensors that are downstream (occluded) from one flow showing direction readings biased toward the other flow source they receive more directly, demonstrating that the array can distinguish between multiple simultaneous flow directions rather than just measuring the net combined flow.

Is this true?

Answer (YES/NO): YES